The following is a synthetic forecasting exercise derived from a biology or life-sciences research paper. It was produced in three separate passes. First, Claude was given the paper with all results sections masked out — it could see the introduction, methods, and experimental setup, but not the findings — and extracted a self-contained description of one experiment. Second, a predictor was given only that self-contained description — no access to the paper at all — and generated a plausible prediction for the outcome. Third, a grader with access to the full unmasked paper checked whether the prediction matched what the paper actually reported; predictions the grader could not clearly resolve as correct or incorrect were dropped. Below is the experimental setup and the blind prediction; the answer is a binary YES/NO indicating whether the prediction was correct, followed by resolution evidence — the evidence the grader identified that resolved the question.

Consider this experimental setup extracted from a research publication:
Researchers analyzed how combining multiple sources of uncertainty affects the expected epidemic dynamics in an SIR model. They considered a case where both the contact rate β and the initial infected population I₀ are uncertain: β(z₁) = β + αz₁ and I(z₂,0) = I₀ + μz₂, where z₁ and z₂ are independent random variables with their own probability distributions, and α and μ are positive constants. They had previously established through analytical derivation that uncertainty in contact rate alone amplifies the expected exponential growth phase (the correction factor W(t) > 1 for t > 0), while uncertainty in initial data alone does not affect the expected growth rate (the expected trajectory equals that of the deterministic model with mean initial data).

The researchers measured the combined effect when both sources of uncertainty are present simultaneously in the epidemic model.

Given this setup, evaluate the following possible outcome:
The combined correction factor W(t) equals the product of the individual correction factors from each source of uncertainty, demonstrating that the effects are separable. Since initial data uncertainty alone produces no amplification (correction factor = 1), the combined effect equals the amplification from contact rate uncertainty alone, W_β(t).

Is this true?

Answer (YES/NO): NO